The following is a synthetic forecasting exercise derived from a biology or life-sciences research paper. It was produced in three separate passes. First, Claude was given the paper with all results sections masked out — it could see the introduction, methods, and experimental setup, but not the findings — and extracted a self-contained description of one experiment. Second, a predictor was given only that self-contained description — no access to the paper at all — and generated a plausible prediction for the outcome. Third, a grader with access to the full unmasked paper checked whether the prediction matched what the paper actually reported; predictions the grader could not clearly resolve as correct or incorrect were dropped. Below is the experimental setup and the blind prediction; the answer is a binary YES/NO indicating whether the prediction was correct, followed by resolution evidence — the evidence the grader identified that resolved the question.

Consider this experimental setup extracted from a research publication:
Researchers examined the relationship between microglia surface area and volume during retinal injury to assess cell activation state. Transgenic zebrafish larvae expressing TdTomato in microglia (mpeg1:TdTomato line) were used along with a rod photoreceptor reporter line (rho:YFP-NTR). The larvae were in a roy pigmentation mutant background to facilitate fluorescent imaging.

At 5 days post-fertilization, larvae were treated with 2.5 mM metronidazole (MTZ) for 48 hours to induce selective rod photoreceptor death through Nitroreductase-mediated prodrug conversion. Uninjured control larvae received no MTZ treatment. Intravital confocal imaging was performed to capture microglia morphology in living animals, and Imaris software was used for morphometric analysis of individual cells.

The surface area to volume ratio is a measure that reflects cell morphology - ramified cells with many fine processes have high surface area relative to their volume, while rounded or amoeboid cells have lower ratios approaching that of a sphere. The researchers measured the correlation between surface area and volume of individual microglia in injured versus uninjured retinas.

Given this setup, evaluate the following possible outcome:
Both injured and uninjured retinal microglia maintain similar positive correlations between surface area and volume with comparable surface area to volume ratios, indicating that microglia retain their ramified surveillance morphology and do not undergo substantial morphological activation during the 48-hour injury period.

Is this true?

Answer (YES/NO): NO